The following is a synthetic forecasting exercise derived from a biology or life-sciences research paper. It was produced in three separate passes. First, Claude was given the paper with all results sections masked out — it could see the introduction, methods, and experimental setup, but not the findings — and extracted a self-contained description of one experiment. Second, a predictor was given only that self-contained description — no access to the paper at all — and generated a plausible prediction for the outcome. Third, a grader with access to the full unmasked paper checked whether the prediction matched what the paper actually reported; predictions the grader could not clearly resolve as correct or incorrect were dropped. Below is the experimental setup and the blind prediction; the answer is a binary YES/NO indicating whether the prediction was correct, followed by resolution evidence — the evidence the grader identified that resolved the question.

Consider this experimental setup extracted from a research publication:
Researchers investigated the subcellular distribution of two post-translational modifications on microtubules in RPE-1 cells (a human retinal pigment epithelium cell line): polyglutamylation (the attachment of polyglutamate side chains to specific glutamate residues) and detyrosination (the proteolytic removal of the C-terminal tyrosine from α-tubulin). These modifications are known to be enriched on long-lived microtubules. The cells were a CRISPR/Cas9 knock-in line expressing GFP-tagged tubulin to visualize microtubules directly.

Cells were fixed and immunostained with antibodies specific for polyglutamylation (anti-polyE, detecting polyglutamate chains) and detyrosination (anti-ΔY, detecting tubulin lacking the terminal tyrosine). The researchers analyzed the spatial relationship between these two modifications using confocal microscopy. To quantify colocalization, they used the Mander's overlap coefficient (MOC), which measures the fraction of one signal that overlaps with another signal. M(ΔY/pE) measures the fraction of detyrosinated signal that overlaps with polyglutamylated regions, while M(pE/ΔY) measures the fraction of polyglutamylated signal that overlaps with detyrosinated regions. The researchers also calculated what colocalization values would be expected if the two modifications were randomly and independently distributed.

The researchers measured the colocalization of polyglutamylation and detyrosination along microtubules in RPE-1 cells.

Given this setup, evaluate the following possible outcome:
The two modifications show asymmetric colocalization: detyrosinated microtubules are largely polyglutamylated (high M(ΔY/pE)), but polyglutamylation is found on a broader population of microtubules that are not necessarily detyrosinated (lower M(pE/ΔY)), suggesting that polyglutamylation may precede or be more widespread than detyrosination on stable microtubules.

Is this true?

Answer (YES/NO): YES